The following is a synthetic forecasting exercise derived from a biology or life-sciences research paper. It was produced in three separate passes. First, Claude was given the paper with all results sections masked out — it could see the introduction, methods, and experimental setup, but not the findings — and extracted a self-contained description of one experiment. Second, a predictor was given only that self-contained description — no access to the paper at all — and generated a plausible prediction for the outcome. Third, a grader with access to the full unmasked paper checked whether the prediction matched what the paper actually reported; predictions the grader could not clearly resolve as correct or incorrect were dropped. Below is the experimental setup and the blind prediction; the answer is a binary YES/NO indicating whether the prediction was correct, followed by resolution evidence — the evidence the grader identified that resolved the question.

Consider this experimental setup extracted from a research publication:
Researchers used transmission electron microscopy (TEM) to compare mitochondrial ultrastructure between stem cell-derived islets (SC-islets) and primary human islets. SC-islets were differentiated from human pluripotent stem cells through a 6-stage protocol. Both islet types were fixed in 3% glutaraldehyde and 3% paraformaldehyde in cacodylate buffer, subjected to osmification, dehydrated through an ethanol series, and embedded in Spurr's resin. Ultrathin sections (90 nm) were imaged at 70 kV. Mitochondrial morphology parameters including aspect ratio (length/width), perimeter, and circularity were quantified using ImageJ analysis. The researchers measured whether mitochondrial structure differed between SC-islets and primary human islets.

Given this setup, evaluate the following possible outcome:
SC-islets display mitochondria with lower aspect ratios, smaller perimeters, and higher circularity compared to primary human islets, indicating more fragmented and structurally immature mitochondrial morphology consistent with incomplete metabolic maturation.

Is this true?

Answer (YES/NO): NO